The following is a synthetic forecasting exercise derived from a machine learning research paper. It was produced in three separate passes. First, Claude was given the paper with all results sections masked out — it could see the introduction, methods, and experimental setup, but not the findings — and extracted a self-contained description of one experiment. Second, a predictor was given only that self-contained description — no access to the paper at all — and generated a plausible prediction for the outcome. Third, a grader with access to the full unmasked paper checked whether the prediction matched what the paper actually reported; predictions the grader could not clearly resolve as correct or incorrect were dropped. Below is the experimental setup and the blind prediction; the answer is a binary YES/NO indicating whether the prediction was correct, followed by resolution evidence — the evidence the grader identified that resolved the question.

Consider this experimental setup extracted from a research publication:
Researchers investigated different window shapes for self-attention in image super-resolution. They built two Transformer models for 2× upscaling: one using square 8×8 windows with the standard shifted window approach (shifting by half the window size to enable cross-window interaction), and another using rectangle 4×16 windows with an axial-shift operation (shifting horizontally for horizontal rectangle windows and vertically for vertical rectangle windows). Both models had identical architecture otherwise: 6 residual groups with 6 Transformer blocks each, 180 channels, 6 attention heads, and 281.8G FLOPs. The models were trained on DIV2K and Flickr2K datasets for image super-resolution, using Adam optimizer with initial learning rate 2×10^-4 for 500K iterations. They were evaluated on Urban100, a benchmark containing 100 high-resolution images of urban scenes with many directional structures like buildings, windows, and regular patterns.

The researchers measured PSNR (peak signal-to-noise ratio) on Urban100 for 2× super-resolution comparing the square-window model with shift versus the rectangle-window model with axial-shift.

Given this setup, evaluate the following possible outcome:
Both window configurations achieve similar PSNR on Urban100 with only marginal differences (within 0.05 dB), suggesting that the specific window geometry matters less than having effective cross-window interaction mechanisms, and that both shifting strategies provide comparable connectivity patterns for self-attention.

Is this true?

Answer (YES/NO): NO